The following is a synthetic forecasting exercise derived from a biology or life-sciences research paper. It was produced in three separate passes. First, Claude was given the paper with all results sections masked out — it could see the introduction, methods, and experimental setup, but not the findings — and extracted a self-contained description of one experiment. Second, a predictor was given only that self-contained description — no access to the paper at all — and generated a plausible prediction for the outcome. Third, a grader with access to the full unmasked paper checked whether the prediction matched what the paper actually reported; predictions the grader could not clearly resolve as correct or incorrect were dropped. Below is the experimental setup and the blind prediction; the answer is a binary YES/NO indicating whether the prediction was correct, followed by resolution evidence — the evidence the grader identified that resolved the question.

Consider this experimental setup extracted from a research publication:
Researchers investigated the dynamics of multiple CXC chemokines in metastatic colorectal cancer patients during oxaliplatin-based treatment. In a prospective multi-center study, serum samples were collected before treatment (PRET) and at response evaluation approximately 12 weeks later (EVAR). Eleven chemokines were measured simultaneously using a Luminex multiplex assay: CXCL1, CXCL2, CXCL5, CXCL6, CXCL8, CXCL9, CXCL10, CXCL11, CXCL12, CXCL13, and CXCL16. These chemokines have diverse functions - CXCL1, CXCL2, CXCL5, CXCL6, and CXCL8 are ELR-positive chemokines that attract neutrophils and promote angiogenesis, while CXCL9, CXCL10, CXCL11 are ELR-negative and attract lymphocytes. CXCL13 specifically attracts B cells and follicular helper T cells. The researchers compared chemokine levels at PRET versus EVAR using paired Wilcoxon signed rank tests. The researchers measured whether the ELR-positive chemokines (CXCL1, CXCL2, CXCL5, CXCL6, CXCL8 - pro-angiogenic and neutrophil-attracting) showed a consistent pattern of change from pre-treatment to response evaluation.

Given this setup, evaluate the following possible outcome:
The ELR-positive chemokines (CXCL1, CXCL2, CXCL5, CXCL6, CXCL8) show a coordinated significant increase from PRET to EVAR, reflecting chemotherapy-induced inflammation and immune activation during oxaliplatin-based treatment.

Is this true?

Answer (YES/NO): NO